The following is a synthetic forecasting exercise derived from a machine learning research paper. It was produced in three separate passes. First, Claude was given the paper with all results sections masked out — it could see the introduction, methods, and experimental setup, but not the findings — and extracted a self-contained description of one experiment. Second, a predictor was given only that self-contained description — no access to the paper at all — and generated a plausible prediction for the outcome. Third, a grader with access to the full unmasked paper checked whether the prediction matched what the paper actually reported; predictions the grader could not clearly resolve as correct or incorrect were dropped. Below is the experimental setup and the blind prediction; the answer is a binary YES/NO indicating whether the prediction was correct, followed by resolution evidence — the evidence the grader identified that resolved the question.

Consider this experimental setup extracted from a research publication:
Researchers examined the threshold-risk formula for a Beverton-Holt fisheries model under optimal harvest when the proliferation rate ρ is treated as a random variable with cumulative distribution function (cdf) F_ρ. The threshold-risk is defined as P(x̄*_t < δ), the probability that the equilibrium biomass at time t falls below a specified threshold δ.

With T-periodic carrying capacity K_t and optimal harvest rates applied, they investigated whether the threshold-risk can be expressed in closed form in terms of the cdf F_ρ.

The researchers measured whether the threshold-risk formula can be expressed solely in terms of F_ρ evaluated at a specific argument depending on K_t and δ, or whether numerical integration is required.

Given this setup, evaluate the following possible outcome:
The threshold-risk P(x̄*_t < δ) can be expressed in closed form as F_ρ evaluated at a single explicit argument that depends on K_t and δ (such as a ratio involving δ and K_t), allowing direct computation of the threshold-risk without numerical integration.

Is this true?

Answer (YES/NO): YES